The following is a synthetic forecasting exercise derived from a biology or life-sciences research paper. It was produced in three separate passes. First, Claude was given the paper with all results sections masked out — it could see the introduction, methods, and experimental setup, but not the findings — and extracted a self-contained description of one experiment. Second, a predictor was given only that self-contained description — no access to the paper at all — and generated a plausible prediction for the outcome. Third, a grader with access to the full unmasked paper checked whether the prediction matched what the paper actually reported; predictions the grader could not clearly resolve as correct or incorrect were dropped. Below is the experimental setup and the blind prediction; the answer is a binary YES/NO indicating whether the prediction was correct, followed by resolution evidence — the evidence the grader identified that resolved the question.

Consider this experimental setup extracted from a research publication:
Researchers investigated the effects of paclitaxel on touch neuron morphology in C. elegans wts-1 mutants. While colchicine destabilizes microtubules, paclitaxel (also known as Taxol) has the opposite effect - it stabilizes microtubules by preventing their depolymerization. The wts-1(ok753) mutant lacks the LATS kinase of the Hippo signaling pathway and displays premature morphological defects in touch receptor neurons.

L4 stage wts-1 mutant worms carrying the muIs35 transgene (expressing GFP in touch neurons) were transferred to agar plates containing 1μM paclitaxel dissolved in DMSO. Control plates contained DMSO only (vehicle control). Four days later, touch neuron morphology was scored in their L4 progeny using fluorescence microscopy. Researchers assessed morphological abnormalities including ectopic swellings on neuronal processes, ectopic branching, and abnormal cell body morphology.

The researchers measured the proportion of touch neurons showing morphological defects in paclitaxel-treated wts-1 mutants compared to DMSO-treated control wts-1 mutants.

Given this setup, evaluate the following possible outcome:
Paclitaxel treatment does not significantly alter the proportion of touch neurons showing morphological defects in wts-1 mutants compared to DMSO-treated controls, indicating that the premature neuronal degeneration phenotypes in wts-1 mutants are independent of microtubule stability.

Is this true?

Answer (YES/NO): NO